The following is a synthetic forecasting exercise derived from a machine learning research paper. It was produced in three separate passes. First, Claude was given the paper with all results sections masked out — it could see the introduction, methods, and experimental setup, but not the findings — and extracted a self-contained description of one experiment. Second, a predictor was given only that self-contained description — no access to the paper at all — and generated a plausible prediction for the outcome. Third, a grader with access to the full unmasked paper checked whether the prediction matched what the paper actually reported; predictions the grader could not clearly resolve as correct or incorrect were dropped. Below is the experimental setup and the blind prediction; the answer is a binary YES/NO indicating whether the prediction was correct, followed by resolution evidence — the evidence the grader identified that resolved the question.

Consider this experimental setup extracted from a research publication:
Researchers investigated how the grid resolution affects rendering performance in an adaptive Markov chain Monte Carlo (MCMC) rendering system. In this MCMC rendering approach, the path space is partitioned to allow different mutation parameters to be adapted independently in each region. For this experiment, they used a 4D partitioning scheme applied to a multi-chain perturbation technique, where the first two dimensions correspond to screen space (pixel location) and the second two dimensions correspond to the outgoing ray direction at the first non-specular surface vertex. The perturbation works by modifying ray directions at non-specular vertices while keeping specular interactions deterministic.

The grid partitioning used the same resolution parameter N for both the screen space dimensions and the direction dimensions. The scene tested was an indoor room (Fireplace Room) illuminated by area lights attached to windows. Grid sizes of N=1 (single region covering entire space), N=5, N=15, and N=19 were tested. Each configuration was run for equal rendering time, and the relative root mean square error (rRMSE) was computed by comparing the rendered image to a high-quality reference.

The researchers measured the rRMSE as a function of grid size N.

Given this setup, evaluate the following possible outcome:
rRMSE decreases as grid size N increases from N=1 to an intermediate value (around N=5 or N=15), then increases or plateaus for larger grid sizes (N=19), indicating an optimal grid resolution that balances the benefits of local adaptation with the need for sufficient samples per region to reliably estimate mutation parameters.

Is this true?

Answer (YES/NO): YES